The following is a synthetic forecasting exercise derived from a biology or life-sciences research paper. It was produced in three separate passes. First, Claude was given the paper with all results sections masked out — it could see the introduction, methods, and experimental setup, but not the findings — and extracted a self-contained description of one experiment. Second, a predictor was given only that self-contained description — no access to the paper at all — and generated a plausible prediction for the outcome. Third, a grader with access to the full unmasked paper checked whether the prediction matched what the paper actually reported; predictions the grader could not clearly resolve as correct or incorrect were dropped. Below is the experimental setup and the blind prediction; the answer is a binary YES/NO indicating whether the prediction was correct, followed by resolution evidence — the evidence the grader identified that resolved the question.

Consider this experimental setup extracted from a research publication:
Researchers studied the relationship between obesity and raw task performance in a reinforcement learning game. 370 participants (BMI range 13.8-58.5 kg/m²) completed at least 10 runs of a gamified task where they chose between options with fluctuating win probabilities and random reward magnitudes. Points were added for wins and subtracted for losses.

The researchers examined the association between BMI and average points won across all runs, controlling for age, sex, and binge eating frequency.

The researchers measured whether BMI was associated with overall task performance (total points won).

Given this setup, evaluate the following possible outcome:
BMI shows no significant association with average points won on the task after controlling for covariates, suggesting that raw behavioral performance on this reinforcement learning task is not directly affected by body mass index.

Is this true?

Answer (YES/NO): YES